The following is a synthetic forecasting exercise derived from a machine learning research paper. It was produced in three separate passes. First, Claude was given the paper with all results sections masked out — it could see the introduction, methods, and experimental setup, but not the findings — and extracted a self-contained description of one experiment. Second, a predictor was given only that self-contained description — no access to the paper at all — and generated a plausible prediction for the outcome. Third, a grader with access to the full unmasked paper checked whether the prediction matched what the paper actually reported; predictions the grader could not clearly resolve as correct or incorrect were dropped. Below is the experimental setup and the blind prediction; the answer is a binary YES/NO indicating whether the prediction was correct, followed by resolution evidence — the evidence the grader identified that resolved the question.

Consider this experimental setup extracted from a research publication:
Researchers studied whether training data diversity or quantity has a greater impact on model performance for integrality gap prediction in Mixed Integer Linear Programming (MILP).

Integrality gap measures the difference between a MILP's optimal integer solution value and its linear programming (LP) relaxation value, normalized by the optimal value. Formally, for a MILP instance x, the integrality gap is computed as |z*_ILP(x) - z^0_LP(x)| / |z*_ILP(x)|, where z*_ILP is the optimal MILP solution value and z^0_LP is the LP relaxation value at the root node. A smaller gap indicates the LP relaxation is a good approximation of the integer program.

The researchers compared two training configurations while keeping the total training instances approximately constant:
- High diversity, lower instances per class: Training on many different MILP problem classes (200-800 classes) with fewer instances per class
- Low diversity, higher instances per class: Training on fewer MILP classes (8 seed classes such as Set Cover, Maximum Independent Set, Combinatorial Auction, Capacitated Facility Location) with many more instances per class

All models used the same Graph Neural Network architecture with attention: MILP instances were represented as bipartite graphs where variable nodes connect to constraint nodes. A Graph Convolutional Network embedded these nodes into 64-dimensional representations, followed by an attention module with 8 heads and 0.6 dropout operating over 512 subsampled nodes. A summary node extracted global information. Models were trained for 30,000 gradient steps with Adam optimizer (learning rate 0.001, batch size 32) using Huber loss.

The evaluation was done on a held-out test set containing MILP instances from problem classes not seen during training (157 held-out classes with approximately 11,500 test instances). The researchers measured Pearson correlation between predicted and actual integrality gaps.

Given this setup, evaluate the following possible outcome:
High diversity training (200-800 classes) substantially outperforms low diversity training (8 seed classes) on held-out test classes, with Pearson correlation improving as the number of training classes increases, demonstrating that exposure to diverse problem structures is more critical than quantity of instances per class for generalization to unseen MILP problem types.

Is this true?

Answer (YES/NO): YES